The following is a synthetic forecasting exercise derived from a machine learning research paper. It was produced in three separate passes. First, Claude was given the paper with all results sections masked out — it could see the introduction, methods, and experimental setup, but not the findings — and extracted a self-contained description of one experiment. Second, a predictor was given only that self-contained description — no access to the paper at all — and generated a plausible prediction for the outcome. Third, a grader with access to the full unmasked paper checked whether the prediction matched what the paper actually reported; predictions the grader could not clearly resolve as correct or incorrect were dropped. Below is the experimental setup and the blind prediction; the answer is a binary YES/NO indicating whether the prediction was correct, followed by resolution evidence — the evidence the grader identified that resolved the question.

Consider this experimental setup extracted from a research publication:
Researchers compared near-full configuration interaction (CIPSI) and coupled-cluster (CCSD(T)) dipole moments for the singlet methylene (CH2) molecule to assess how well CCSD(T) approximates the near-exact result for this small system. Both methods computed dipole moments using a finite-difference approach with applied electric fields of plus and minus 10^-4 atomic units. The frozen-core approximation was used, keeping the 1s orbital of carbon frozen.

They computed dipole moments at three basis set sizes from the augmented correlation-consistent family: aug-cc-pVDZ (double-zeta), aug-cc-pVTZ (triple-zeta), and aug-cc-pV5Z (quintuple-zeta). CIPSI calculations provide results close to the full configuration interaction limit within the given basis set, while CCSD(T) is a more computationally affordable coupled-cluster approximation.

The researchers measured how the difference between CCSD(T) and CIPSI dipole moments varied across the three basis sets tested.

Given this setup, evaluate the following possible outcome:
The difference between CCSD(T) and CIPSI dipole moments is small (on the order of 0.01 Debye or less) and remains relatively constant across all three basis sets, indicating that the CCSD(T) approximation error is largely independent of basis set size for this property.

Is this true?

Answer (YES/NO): NO